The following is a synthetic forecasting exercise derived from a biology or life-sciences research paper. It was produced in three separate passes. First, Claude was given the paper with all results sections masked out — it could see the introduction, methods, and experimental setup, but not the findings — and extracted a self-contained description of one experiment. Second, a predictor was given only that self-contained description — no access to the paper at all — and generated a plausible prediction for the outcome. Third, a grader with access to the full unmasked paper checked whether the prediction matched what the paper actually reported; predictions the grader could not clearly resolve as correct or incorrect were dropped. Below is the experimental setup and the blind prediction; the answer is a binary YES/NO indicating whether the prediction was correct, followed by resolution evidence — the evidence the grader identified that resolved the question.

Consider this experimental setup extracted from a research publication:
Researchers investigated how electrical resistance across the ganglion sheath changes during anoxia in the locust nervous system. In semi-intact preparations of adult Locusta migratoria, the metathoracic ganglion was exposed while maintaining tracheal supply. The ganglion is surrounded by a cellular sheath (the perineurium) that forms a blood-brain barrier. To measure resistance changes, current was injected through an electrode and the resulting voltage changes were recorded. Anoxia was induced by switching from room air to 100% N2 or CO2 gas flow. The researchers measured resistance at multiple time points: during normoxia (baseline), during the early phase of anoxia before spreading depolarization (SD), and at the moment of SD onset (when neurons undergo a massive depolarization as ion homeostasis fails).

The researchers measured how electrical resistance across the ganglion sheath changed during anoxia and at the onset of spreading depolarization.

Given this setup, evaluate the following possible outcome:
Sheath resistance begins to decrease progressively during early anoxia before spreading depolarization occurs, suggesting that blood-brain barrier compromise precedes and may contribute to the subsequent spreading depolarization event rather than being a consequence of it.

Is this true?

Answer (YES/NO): NO